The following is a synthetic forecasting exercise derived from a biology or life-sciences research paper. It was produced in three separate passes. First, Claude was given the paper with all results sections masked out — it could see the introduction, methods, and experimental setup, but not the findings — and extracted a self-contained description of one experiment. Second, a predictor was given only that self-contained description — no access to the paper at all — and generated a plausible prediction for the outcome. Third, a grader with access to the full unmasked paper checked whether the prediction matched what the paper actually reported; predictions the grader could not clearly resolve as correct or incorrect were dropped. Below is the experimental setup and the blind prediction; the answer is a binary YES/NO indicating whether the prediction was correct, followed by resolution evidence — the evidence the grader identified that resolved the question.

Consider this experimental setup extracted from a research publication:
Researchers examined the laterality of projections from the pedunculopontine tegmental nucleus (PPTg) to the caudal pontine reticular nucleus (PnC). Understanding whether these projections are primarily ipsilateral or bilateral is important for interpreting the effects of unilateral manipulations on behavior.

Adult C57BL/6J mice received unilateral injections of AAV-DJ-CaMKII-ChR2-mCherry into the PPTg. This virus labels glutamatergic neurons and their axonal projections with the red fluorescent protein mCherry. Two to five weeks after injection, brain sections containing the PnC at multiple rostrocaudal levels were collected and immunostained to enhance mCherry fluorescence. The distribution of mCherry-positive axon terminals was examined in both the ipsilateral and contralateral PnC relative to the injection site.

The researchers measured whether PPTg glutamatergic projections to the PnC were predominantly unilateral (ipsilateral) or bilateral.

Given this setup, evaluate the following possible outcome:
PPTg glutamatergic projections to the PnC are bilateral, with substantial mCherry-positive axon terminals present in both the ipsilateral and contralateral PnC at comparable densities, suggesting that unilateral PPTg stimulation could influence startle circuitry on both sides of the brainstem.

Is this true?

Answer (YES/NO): NO